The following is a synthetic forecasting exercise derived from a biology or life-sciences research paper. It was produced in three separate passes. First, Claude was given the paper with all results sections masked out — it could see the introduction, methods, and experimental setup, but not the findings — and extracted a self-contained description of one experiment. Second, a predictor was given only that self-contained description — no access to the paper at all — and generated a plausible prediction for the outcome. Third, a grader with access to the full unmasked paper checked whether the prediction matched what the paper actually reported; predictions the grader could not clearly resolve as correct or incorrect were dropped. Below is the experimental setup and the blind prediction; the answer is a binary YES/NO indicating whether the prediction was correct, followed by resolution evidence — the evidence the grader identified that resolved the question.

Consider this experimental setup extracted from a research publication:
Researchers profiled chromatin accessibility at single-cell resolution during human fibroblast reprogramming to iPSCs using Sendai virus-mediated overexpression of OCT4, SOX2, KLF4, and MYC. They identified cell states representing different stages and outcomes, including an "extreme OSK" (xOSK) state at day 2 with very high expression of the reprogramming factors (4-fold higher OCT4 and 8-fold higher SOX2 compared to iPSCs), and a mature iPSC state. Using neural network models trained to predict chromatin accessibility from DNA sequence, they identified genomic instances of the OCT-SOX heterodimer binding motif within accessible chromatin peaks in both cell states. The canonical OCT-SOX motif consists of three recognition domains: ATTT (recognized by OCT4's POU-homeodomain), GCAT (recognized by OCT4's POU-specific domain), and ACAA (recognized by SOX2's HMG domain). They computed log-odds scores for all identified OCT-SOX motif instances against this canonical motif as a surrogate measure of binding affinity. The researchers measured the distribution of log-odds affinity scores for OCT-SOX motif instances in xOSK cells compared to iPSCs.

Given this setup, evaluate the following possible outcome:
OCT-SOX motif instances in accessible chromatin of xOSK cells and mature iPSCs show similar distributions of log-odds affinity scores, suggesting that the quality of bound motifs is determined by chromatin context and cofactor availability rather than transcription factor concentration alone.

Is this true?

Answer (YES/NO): NO